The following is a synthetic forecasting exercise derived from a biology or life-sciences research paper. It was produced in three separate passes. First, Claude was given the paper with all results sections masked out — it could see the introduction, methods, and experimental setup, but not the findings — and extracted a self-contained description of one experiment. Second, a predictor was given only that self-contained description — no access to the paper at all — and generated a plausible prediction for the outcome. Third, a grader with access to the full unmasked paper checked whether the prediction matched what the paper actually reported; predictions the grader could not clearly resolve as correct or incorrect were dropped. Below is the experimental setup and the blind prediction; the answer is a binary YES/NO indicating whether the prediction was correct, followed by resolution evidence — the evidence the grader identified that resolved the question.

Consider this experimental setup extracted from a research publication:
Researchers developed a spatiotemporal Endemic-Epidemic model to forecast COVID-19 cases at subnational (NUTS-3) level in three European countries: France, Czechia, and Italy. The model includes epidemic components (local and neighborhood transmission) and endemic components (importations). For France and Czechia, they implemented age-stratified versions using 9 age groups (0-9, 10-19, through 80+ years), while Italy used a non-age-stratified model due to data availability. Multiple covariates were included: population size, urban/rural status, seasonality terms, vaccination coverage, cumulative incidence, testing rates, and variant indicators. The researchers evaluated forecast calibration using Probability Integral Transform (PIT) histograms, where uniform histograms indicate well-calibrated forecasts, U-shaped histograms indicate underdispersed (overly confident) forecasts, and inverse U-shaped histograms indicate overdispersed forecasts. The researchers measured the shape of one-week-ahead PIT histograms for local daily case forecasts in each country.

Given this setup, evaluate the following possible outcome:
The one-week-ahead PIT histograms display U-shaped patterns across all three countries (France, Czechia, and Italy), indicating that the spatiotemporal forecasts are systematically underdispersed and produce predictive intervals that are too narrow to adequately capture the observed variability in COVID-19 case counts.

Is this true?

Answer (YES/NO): NO